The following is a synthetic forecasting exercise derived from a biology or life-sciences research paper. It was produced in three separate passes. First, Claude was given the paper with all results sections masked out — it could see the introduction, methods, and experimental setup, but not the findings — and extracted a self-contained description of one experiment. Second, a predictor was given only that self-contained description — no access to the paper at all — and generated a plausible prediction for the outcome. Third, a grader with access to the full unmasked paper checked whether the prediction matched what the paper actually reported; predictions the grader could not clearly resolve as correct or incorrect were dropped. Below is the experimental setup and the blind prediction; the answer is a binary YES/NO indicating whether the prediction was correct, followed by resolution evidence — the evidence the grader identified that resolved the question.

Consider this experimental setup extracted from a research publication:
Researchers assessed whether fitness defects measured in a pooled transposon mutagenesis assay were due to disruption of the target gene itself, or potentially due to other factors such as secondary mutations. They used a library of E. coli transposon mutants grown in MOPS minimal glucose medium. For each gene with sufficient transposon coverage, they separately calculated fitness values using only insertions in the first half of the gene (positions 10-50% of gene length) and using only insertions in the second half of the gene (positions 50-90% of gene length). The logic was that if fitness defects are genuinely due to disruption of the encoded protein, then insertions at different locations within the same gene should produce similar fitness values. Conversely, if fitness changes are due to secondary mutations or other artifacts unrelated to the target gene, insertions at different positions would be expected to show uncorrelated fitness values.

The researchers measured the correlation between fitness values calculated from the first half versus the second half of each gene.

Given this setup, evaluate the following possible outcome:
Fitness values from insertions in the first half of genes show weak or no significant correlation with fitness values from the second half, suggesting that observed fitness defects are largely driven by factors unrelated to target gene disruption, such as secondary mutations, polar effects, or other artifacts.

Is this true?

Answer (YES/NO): NO